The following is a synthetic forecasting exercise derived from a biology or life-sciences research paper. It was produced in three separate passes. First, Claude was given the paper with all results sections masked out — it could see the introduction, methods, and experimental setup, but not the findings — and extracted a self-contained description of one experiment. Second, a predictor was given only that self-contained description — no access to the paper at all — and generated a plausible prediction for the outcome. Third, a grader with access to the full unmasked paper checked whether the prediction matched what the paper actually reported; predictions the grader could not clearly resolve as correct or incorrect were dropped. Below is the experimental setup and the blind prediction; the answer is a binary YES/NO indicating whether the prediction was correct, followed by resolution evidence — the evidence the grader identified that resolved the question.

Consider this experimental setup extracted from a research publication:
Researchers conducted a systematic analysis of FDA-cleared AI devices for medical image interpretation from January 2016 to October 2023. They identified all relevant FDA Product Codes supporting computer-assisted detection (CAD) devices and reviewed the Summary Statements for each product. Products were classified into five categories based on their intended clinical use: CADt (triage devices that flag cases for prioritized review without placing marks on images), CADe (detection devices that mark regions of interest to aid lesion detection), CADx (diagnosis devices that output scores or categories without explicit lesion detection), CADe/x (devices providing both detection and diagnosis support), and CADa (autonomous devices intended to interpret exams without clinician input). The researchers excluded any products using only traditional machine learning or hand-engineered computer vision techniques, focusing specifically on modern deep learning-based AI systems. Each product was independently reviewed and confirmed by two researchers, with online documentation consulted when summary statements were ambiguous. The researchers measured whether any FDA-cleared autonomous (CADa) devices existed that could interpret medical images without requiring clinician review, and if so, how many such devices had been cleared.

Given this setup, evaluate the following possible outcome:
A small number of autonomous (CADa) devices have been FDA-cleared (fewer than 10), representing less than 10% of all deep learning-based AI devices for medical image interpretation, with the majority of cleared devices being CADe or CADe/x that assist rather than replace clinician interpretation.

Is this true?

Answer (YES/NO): NO